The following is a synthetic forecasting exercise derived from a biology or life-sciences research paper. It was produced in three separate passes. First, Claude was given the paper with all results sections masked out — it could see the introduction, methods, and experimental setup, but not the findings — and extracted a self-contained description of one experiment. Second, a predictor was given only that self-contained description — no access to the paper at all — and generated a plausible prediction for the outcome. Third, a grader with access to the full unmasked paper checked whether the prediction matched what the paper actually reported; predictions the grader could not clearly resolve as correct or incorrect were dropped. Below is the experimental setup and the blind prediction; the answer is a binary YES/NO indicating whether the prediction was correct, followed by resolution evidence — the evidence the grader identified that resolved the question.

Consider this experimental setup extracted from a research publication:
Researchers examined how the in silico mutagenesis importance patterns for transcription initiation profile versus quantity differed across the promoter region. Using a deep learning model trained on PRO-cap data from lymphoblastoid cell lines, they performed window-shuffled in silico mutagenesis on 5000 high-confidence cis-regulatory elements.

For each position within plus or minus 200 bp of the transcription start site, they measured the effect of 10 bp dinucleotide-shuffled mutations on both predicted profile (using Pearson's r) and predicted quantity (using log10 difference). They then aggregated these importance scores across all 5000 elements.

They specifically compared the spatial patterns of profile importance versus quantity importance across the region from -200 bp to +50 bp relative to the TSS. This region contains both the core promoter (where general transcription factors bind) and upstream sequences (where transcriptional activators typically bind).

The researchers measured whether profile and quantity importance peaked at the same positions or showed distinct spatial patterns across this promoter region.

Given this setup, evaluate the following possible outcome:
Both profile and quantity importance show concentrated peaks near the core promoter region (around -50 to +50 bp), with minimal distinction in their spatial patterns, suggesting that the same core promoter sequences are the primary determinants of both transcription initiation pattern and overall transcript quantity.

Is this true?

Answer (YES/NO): NO